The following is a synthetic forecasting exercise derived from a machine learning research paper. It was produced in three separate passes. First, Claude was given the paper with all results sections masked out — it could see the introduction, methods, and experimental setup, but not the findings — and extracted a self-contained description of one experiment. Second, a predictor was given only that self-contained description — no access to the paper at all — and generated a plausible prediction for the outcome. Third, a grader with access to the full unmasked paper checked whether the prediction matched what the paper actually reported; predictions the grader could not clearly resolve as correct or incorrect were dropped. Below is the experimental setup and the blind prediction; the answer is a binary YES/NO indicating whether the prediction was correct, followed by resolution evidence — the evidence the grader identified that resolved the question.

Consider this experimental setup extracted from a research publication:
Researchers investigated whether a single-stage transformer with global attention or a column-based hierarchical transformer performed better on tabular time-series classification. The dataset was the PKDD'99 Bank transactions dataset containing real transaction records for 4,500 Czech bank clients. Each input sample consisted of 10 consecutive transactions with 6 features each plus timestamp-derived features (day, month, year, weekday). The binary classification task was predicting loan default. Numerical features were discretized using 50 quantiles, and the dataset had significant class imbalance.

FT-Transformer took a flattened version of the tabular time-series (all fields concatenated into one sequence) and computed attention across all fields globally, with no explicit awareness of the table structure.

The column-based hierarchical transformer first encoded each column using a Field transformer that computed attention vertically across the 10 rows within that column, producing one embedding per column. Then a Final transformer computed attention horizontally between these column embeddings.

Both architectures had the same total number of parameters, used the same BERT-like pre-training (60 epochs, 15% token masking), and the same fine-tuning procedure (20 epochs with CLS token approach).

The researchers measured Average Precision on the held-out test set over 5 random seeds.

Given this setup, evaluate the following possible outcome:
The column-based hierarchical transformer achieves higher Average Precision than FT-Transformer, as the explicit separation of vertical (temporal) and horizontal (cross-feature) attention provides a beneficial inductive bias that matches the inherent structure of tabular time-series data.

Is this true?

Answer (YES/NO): NO